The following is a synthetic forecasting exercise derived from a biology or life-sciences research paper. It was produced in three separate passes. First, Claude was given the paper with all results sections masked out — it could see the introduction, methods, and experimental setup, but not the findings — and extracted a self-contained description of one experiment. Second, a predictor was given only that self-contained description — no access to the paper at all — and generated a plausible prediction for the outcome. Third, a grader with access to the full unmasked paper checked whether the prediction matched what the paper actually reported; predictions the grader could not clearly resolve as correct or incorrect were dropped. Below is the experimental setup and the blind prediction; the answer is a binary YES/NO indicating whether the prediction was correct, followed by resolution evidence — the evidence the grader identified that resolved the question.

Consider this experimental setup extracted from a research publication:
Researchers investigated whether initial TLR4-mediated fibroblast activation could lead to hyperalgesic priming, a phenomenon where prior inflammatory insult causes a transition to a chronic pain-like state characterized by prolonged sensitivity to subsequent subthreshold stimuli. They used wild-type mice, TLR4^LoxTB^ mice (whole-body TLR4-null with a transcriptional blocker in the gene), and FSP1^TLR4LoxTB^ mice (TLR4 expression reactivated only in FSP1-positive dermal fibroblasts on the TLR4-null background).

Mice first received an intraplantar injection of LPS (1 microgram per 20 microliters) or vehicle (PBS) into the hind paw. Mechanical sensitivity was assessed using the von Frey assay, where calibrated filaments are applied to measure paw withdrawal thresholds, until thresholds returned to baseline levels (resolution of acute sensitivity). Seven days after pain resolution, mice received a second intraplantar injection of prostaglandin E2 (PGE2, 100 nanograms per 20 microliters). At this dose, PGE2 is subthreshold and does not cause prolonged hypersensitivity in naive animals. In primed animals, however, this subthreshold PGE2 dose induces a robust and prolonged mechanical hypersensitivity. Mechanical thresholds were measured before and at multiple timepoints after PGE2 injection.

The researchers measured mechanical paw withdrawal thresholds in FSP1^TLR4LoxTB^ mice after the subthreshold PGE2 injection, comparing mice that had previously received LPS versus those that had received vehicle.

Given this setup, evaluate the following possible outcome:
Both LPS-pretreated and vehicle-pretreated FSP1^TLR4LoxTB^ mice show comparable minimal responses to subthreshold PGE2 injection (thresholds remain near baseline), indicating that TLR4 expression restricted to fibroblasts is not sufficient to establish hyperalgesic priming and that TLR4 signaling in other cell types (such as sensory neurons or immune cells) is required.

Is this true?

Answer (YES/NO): NO